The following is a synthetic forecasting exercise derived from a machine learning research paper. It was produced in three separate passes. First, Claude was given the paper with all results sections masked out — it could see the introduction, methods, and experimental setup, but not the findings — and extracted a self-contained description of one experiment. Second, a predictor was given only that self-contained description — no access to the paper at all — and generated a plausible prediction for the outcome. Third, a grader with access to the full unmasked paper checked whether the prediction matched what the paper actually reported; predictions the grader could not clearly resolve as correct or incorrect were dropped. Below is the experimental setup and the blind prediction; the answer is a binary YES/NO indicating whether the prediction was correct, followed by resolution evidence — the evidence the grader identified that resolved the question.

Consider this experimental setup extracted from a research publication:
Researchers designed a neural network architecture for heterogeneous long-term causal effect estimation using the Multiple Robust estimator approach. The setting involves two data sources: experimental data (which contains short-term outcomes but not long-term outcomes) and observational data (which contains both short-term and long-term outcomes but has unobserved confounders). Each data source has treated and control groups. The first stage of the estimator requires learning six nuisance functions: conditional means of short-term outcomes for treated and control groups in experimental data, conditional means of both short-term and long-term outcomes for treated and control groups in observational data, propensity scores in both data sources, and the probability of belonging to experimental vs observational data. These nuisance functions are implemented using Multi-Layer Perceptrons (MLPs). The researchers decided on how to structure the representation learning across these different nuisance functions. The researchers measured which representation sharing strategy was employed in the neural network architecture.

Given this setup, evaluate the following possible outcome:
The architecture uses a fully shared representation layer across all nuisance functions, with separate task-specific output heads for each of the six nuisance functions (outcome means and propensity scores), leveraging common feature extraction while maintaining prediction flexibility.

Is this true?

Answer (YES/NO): NO